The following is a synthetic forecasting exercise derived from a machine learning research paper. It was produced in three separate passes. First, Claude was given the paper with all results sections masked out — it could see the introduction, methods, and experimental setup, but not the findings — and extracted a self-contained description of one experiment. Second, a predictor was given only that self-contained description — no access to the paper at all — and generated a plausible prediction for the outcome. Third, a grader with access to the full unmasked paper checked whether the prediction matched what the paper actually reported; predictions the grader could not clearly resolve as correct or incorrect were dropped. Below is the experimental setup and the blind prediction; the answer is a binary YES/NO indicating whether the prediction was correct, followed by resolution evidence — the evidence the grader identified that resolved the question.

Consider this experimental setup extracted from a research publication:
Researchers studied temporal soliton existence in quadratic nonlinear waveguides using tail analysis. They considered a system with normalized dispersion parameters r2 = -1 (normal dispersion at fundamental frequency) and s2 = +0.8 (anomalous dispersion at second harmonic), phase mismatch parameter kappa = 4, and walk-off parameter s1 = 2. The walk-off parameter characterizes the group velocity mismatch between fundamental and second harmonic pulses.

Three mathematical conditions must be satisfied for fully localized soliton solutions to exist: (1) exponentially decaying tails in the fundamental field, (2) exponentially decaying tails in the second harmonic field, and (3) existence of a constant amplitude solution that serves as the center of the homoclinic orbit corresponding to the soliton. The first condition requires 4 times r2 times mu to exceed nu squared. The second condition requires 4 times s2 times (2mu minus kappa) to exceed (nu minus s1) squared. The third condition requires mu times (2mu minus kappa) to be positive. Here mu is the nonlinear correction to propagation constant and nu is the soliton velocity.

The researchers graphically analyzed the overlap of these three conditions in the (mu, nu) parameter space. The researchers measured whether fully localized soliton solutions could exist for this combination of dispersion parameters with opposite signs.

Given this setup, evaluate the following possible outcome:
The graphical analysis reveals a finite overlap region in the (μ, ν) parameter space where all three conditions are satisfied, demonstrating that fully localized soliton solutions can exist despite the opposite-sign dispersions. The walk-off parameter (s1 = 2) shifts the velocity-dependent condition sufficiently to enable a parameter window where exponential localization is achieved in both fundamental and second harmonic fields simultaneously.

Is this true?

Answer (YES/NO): NO